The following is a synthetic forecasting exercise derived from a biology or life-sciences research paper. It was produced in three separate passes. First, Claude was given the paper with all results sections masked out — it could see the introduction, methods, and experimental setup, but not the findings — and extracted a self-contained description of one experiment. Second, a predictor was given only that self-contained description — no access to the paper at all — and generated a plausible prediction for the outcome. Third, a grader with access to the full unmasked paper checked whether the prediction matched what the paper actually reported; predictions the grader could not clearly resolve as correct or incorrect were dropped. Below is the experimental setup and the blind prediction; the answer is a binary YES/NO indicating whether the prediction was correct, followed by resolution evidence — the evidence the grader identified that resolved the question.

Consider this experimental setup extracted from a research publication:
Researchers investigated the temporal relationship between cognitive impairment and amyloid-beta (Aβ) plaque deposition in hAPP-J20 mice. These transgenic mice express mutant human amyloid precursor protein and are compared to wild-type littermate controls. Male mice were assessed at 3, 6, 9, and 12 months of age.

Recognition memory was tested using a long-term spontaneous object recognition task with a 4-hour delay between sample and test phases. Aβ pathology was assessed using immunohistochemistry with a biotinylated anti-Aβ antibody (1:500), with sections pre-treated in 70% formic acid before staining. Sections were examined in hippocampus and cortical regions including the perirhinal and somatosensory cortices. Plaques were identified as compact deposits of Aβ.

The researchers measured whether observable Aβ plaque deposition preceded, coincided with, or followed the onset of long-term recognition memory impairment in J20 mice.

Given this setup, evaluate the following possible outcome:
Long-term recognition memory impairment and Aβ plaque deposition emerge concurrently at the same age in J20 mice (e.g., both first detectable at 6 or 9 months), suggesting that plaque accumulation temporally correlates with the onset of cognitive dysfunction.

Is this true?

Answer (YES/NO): NO